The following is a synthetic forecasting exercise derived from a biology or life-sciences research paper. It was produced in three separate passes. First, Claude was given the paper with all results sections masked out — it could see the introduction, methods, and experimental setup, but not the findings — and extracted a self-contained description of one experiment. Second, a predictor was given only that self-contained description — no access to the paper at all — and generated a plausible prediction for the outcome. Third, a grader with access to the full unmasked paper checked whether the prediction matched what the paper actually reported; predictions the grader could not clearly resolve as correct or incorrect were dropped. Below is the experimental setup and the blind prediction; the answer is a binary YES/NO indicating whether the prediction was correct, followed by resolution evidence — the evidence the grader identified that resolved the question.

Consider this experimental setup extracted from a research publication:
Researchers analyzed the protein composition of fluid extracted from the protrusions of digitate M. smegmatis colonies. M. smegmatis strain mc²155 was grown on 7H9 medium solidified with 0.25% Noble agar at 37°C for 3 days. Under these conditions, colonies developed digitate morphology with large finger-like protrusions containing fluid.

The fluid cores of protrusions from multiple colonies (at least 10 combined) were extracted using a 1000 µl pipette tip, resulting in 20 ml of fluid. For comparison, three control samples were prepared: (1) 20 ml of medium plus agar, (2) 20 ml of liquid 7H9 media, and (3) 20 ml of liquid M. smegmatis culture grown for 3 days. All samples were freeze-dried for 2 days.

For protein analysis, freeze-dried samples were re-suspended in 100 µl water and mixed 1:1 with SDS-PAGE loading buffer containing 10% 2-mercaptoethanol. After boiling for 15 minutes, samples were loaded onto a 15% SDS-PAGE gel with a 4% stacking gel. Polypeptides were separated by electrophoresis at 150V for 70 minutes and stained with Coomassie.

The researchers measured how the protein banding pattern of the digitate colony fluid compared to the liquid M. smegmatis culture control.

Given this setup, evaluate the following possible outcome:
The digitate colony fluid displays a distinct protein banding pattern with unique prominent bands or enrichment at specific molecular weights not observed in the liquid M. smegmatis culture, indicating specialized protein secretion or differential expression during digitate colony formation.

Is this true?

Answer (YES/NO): NO